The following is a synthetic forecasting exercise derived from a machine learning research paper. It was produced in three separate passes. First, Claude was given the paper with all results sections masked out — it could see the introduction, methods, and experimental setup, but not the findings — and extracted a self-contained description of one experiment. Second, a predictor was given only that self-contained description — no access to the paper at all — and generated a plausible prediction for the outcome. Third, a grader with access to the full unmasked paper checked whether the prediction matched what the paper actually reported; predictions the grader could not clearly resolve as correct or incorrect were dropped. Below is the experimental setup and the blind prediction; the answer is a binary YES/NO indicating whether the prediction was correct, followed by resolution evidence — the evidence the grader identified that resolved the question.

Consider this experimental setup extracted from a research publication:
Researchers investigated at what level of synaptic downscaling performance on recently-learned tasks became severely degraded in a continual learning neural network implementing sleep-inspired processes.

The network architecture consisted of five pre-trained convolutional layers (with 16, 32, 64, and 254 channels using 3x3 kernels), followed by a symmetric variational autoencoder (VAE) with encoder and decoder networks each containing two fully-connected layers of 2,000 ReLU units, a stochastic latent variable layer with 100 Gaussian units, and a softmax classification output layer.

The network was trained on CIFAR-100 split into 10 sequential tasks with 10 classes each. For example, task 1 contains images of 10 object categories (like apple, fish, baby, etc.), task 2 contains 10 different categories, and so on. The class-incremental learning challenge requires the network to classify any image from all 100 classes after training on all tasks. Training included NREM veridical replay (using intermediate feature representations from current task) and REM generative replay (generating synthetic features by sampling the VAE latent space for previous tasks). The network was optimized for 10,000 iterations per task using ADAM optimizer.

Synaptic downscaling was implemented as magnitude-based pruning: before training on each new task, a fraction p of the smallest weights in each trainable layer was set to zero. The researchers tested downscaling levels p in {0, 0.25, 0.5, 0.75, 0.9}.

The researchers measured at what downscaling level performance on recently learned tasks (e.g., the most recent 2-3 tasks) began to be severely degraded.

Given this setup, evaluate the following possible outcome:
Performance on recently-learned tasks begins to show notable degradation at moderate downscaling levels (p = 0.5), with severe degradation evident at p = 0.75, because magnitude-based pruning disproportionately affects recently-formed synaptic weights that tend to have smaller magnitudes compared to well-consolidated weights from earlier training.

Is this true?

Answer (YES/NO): NO